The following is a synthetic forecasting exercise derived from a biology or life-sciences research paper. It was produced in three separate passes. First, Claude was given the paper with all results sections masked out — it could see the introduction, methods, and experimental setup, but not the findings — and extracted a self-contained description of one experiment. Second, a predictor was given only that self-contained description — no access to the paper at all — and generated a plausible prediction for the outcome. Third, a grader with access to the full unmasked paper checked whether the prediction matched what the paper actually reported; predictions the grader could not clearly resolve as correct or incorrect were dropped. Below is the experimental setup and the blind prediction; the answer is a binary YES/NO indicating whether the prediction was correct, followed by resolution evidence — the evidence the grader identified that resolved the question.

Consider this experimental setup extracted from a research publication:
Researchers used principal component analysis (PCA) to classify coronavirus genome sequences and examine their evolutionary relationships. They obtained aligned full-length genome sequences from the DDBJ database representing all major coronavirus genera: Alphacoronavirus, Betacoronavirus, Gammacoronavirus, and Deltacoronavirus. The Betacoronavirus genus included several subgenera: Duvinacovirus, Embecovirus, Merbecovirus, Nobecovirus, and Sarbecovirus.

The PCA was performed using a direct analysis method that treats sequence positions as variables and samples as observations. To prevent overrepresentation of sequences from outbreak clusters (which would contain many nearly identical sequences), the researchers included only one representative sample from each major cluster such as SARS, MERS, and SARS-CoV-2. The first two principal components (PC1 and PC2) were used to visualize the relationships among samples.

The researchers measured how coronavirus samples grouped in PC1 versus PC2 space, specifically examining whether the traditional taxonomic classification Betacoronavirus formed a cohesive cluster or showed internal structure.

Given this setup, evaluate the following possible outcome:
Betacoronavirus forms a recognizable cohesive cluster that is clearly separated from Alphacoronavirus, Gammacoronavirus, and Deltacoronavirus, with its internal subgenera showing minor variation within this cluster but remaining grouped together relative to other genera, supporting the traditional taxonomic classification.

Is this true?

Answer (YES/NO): NO